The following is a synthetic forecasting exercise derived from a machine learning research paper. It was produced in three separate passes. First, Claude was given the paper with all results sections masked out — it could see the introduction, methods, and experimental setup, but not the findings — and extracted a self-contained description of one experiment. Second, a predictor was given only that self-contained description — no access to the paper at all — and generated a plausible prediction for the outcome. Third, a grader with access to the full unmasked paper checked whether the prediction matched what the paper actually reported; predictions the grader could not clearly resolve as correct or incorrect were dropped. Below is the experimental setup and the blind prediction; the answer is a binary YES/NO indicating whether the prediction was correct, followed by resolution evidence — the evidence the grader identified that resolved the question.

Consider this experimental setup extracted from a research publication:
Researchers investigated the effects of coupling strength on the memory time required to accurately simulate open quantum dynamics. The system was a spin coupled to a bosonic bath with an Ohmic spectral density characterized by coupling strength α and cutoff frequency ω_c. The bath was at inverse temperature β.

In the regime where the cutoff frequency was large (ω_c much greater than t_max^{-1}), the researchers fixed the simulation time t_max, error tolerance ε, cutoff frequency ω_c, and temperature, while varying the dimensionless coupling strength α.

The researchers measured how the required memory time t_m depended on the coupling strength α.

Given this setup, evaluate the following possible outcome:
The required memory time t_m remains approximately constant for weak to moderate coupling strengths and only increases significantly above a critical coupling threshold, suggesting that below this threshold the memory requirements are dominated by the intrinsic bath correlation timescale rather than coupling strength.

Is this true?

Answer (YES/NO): NO